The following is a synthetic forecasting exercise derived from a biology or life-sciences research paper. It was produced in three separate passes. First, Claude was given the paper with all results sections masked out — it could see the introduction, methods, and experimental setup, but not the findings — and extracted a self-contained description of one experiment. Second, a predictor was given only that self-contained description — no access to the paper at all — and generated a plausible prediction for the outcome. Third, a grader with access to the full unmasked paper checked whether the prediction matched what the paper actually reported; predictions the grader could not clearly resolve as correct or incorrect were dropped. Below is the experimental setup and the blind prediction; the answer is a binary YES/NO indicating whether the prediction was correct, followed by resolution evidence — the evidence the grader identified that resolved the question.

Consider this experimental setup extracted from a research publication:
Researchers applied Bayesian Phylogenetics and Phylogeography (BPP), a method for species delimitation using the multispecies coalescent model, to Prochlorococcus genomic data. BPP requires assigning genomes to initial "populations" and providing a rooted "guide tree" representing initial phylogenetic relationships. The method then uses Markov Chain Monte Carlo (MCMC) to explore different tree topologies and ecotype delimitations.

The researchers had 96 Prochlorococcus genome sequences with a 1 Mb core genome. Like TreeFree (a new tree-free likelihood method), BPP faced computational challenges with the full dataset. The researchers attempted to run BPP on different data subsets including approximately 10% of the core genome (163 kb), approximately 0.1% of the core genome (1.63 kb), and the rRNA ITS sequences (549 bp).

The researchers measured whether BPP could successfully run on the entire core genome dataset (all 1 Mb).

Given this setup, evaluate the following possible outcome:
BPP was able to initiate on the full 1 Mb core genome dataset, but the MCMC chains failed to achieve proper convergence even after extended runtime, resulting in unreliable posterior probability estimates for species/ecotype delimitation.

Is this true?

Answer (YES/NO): NO